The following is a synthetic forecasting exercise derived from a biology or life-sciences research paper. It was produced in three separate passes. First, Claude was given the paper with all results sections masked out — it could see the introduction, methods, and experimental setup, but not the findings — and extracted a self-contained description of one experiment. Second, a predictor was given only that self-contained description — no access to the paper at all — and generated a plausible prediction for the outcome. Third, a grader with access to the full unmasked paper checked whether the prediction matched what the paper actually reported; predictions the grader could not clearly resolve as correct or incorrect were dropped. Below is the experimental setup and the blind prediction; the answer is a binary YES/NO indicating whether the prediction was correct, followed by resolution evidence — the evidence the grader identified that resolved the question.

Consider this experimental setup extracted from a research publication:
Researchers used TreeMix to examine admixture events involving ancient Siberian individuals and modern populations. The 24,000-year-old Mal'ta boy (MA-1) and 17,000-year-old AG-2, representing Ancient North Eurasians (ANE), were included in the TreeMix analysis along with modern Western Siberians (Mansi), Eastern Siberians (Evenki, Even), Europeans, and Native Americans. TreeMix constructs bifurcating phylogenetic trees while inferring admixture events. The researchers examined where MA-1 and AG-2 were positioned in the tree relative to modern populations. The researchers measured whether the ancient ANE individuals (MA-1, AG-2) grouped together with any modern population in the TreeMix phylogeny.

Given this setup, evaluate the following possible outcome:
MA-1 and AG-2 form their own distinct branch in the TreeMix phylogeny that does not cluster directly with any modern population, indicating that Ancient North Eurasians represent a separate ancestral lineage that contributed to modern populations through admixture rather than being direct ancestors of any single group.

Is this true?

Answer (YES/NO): NO